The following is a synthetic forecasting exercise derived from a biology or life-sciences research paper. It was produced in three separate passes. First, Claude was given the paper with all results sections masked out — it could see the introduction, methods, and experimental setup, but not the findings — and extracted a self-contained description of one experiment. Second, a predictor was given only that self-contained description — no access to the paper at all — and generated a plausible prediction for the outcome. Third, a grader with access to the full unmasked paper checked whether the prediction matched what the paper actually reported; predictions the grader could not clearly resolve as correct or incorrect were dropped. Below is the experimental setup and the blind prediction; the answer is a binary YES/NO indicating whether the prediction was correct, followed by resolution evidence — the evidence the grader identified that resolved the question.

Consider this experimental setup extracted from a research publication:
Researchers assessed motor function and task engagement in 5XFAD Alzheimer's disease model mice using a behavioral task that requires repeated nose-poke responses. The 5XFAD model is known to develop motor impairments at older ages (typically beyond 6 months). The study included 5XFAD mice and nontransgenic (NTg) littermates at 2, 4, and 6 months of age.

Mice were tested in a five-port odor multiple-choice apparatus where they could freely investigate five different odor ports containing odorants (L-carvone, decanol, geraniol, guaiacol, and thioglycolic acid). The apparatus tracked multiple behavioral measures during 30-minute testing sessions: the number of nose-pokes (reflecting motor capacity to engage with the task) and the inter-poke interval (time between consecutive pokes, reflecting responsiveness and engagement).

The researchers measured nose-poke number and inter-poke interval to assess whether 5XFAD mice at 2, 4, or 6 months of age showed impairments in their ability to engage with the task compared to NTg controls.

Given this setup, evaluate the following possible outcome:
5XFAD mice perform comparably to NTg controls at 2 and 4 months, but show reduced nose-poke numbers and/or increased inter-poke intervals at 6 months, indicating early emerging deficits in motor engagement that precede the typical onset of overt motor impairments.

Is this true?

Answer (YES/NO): NO